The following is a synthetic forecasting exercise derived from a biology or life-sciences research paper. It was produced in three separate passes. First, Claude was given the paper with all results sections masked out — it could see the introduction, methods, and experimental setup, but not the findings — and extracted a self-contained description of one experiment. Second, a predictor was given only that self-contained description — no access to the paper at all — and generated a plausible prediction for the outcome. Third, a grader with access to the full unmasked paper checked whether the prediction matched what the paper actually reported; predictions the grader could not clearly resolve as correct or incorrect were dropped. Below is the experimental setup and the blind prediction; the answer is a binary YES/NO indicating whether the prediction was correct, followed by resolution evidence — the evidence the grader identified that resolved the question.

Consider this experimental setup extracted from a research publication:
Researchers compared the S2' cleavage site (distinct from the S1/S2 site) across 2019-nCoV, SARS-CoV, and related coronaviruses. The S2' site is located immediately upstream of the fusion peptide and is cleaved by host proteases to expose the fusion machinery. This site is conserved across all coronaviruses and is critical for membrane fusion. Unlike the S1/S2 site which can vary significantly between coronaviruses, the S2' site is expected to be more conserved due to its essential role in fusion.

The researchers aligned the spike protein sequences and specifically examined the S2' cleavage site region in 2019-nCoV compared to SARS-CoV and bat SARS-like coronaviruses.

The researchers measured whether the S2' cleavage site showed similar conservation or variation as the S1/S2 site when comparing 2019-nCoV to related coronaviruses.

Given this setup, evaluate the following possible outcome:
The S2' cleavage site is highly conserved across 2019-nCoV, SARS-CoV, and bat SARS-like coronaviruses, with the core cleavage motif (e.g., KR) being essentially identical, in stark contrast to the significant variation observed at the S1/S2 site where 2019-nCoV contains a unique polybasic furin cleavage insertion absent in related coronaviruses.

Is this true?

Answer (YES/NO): YES